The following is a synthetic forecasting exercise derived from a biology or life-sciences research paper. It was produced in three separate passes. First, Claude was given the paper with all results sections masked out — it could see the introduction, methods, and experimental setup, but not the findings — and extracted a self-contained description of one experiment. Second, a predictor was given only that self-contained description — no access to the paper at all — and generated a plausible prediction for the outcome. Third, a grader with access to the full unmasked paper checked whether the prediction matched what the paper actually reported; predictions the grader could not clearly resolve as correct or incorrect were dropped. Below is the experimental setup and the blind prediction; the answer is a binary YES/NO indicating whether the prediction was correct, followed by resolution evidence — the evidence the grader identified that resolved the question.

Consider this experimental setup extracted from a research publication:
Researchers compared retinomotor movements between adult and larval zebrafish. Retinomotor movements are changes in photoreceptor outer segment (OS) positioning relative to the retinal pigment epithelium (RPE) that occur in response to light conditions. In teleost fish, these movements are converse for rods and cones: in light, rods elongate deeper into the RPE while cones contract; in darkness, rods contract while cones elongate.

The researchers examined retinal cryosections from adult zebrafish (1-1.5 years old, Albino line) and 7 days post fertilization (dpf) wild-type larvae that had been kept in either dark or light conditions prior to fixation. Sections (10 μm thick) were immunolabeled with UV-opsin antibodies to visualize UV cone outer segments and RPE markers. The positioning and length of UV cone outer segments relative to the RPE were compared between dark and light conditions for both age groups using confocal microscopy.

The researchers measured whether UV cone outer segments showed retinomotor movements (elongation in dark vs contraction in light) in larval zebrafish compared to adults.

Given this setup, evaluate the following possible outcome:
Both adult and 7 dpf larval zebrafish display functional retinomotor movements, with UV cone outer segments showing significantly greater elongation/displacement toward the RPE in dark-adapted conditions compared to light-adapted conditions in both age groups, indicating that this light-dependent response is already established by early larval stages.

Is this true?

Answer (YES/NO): NO